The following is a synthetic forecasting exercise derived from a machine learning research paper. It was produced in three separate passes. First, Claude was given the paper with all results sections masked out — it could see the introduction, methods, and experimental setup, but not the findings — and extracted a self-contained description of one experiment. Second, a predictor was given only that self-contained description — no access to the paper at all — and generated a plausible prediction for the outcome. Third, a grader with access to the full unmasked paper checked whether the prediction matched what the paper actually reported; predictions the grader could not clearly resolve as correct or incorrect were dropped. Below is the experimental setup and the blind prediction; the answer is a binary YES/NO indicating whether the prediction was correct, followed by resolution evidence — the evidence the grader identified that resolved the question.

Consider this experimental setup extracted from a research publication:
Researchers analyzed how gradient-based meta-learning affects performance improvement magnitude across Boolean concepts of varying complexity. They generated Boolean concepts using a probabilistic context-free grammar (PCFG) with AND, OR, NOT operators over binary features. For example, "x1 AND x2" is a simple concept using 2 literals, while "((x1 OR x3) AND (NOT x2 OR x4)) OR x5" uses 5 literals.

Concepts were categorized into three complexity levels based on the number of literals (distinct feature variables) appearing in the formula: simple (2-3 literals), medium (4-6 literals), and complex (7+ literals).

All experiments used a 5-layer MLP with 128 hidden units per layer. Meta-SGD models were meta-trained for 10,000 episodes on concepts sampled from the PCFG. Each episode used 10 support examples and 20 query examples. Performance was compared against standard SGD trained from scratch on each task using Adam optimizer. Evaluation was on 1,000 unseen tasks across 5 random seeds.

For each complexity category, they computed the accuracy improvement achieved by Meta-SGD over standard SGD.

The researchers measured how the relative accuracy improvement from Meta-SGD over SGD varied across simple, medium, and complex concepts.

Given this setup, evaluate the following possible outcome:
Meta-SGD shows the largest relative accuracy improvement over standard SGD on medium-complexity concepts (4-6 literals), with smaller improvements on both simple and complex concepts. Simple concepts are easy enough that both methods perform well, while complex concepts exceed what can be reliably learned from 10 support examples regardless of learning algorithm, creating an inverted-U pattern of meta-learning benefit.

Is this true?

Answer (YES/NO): YES